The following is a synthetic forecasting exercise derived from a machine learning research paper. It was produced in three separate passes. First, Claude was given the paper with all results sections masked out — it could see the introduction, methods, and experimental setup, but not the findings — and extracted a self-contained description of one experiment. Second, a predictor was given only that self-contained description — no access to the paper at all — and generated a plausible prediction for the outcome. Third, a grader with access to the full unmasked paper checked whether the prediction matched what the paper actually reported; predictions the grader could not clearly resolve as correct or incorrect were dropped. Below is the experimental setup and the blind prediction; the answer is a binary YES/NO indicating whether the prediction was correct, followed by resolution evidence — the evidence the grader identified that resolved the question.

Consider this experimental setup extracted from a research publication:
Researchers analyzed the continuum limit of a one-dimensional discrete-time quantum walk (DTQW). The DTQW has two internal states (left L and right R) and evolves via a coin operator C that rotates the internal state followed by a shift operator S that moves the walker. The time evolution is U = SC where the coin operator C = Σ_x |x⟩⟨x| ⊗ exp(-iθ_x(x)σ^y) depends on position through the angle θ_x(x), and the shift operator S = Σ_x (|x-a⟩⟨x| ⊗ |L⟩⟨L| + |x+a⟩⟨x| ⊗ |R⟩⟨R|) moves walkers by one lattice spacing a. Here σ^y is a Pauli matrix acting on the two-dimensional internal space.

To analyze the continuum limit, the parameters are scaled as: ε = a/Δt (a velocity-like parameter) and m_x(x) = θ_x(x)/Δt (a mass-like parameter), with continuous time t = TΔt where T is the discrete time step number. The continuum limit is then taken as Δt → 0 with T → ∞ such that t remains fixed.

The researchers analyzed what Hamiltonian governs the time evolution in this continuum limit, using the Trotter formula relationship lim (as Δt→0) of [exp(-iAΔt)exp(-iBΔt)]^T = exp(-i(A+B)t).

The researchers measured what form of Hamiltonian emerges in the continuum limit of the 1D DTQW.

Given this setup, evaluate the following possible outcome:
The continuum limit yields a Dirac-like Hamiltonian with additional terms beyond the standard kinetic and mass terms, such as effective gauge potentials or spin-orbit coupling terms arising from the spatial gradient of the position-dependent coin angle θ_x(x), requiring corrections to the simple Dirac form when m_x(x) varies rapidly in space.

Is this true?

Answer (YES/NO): NO